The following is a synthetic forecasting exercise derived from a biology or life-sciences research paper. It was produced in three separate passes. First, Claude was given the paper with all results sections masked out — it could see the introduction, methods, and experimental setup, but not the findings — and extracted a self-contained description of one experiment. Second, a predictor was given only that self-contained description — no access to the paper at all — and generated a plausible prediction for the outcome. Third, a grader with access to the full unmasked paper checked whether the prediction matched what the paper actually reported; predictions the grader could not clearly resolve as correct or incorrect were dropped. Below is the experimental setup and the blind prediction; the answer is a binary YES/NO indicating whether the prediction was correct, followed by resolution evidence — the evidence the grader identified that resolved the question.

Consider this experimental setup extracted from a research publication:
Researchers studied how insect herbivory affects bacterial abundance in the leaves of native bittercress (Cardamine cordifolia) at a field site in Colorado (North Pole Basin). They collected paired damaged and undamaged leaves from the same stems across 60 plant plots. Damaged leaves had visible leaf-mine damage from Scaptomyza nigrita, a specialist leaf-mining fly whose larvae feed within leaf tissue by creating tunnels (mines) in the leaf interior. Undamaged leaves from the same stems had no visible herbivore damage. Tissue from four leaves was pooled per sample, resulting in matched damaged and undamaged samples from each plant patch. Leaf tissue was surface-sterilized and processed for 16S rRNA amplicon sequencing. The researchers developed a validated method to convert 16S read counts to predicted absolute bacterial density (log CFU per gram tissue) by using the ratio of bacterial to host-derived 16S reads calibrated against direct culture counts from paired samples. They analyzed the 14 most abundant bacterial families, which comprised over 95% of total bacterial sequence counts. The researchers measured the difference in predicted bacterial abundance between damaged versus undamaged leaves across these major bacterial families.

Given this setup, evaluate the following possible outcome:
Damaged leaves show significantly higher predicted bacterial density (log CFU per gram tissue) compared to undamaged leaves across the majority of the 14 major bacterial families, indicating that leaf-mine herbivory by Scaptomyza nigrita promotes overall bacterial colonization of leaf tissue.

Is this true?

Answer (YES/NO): YES